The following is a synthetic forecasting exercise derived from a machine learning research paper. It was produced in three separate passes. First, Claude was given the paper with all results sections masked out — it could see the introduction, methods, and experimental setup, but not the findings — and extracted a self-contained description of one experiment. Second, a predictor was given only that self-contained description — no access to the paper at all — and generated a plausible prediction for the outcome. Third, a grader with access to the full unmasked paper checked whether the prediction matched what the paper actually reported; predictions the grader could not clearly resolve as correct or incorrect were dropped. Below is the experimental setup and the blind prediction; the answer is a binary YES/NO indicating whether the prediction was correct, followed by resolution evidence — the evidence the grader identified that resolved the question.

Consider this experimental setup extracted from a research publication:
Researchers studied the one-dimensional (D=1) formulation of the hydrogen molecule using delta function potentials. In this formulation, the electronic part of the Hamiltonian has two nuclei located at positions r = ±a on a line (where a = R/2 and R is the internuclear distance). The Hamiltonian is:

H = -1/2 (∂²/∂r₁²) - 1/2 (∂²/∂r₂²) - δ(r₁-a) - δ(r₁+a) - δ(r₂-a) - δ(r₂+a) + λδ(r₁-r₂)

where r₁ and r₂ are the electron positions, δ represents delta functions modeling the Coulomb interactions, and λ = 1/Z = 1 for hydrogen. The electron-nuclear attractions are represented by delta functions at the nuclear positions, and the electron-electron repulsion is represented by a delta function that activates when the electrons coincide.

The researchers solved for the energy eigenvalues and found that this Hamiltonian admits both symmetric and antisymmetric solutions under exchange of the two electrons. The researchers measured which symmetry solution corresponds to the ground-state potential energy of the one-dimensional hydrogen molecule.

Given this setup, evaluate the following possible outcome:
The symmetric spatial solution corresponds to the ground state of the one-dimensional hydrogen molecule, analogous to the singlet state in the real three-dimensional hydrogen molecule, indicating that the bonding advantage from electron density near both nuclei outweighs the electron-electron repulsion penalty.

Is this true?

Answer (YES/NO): YES